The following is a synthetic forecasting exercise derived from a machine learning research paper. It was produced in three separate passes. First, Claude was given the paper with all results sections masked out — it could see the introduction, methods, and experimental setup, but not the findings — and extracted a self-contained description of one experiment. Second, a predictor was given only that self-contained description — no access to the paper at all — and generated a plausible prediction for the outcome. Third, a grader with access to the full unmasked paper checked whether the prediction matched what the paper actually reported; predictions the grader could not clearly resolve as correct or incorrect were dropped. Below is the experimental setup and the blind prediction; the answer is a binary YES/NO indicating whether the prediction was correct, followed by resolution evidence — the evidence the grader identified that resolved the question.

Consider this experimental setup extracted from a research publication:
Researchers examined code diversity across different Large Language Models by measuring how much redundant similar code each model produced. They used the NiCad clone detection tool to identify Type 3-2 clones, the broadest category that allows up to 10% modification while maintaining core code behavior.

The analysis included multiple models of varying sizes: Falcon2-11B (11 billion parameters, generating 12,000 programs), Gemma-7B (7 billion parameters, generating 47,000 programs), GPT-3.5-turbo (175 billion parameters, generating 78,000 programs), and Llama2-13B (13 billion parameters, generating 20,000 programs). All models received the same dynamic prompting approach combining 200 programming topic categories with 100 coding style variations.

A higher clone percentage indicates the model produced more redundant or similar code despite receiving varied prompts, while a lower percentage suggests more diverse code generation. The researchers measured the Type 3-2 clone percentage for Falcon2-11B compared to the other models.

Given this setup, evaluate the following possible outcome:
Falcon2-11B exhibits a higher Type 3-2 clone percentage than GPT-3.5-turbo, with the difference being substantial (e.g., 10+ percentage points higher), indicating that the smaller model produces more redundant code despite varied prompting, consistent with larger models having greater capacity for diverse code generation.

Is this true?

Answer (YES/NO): NO